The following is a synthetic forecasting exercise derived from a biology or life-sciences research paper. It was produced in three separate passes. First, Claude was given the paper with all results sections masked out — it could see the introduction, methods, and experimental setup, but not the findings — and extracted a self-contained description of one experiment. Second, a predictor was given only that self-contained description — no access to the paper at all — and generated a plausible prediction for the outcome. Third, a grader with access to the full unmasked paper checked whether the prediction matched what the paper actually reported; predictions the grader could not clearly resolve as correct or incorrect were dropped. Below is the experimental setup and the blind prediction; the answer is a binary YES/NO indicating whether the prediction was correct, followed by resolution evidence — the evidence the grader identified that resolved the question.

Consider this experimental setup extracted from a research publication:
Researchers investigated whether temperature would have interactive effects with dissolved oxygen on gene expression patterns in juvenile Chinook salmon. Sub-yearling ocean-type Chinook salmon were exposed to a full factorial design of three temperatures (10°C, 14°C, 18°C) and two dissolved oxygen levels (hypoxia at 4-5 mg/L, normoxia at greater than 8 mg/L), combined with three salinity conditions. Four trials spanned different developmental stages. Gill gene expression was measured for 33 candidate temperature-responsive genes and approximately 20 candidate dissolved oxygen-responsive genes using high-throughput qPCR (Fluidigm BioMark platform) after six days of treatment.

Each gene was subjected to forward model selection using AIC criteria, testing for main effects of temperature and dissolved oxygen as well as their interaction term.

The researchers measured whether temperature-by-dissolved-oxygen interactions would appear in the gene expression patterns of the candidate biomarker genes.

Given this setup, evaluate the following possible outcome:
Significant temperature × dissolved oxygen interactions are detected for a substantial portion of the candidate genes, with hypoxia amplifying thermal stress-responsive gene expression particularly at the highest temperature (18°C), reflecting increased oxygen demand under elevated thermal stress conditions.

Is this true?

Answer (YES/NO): NO